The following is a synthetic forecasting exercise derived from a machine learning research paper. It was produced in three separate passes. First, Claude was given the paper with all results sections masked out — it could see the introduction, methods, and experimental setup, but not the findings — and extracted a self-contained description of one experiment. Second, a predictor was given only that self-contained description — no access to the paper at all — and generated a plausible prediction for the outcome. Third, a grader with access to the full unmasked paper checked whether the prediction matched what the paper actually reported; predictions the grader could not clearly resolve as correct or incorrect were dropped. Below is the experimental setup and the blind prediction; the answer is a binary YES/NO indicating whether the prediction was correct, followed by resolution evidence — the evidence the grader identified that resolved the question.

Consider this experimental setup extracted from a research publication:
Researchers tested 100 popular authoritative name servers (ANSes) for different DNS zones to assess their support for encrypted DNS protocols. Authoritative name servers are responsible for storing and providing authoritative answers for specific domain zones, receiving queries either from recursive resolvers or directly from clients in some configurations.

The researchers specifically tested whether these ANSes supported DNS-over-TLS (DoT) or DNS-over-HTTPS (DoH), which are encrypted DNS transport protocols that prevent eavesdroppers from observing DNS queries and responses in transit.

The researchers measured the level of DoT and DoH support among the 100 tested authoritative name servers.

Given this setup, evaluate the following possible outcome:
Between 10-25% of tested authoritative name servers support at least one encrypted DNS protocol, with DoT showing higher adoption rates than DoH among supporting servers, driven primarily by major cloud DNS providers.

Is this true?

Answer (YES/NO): NO